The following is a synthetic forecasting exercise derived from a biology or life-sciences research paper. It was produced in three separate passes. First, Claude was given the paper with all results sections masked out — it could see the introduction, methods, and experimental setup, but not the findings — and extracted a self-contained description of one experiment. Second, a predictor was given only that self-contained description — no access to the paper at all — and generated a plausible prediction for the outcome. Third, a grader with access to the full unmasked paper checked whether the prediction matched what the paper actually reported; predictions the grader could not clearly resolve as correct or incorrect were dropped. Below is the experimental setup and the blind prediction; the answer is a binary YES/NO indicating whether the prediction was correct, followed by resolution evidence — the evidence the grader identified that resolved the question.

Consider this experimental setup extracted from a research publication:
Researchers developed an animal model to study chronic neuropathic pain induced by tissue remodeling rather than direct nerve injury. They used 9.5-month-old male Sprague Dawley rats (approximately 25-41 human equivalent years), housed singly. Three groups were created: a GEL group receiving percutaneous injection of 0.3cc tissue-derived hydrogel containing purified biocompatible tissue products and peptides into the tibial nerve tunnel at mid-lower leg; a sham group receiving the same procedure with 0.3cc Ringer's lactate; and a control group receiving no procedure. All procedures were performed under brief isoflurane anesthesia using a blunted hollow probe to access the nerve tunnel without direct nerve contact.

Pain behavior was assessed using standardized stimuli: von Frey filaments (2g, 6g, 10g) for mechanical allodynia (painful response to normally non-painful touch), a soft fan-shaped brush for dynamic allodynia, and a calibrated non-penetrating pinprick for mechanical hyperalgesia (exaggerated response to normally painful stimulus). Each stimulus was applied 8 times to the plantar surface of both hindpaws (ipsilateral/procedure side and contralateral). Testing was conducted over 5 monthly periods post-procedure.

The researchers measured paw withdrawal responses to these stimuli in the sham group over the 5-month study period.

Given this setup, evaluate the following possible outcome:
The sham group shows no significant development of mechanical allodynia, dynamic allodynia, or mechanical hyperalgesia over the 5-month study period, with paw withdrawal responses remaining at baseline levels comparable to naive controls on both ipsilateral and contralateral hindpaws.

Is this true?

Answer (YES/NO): NO